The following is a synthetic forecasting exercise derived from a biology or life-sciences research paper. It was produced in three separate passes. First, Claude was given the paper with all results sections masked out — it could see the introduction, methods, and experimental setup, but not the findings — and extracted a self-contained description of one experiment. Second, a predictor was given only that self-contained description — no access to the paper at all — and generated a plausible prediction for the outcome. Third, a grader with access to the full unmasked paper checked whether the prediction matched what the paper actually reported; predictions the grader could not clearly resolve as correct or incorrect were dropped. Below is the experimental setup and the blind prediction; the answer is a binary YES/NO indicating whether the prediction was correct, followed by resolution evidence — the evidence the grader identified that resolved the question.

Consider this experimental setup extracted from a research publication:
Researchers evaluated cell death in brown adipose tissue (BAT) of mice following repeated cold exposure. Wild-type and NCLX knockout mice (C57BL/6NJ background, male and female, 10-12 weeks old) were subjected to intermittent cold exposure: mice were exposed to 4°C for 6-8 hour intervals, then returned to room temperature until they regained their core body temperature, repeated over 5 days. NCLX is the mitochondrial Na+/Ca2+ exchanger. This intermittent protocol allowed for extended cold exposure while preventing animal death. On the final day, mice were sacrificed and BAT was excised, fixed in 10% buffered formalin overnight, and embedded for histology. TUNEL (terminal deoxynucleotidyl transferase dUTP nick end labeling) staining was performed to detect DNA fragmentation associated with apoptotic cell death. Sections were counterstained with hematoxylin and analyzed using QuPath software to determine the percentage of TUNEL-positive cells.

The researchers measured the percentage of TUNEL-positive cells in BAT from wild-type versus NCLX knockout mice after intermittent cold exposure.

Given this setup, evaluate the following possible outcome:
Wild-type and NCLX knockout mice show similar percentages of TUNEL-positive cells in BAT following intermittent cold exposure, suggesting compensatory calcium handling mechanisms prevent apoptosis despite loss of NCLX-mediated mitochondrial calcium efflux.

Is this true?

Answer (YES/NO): NO